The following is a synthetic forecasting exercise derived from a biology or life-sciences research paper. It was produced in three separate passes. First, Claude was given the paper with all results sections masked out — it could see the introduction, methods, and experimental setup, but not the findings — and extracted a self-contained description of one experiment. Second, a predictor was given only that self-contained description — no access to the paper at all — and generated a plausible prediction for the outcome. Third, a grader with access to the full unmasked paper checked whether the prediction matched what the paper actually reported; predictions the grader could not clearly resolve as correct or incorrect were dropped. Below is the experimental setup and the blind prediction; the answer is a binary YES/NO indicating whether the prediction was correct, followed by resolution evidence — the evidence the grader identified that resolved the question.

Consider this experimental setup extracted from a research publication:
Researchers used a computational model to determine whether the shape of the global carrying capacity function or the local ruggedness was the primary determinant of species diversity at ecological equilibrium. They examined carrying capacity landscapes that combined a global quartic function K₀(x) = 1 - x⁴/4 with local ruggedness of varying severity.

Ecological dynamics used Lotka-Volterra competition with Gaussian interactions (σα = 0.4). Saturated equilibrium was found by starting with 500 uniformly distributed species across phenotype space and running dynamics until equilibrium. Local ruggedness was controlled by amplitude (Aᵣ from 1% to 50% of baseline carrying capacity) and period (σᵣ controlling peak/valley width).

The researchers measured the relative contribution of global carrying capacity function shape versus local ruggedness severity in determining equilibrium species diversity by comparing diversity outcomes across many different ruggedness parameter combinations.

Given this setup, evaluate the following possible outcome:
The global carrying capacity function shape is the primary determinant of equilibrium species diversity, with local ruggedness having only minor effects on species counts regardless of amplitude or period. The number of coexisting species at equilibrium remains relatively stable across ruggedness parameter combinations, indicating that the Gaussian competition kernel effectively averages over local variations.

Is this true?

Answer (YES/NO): YES